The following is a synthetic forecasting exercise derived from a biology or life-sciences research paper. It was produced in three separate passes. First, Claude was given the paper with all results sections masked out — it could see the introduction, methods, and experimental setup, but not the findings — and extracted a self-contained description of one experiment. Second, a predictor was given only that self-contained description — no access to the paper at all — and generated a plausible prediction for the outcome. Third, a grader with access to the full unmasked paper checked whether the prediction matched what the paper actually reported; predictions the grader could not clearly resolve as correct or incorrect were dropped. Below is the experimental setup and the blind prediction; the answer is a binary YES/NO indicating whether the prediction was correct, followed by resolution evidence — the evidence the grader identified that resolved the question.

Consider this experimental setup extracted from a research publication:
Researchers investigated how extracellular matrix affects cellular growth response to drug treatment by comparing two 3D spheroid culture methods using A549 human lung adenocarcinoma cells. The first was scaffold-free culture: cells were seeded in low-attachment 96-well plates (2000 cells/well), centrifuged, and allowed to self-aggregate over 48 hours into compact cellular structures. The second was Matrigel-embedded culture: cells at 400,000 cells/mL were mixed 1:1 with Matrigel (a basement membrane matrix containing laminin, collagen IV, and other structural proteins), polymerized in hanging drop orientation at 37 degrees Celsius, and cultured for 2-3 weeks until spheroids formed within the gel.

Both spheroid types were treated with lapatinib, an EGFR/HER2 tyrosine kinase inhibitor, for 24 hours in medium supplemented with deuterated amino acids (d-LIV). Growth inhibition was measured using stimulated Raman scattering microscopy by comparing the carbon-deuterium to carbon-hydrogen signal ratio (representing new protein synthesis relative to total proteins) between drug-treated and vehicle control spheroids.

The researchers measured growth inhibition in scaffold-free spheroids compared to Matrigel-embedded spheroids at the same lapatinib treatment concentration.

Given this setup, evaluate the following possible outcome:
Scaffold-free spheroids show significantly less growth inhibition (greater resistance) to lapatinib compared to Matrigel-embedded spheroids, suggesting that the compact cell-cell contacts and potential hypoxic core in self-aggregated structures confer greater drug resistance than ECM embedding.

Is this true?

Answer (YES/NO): NO